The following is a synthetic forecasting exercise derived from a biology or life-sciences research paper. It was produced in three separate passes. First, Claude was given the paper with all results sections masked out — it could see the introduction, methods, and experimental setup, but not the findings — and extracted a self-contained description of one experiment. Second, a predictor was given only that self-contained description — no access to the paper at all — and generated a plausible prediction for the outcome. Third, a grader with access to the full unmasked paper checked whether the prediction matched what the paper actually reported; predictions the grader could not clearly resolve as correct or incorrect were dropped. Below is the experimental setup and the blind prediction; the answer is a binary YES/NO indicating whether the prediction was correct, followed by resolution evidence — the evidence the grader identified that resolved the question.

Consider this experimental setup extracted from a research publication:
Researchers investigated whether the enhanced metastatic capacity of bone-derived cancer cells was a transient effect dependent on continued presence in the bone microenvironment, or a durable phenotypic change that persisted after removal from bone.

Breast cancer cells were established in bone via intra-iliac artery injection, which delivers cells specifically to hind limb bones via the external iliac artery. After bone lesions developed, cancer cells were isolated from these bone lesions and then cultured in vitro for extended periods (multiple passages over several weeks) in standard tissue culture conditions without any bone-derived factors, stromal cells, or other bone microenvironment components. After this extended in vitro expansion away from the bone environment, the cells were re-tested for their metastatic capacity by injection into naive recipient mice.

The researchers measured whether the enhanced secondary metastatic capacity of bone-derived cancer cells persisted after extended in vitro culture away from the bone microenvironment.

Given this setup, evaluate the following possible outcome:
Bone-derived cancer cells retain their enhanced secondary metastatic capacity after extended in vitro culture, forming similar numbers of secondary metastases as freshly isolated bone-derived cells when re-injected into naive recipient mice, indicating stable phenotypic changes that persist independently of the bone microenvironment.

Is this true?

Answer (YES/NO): NO